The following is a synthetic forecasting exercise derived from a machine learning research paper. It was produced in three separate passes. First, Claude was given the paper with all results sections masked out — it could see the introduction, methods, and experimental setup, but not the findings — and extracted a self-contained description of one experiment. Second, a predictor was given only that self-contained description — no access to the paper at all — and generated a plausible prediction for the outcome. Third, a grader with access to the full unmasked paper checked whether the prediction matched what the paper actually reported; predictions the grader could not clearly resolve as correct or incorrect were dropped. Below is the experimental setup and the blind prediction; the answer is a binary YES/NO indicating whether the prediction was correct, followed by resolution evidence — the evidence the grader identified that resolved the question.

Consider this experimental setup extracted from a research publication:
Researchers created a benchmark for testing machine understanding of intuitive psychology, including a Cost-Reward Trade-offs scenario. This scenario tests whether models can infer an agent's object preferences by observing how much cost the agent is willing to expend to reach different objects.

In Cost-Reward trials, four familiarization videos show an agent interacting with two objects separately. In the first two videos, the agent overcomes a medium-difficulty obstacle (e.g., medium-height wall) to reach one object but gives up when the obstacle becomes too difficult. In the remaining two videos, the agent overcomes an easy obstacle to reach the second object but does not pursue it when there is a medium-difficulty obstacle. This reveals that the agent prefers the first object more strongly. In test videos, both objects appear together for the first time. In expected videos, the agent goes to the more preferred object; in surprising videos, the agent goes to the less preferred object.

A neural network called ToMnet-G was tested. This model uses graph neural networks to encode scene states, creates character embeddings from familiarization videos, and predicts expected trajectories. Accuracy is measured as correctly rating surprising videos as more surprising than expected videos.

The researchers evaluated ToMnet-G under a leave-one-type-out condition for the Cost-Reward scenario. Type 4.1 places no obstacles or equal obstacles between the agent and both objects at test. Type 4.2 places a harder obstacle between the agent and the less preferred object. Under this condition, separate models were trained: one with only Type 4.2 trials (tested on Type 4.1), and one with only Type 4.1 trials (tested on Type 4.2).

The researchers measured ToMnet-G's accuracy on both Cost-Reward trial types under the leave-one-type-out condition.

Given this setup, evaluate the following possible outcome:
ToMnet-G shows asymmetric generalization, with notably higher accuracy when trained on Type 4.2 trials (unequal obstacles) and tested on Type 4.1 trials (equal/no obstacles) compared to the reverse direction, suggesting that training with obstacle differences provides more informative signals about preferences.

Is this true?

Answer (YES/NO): NO